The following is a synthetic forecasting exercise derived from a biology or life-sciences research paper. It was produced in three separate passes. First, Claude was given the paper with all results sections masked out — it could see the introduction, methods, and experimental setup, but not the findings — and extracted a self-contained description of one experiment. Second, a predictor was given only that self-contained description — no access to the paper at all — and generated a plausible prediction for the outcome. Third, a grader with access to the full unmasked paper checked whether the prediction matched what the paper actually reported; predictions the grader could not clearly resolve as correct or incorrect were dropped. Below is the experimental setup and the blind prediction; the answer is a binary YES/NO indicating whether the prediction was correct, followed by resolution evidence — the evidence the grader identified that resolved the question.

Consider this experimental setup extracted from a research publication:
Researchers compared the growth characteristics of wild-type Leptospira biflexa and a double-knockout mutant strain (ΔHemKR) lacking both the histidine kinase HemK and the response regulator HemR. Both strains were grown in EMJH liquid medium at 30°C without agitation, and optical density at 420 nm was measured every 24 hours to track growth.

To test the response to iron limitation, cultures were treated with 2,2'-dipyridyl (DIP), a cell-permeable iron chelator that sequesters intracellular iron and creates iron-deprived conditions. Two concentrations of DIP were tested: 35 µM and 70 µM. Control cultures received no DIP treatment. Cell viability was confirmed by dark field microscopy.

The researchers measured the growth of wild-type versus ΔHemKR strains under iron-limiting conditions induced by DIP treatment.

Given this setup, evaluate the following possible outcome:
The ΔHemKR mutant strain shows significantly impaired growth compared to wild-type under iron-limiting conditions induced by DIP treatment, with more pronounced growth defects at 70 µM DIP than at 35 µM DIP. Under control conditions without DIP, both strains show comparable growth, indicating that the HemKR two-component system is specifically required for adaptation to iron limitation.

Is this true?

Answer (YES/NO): NO